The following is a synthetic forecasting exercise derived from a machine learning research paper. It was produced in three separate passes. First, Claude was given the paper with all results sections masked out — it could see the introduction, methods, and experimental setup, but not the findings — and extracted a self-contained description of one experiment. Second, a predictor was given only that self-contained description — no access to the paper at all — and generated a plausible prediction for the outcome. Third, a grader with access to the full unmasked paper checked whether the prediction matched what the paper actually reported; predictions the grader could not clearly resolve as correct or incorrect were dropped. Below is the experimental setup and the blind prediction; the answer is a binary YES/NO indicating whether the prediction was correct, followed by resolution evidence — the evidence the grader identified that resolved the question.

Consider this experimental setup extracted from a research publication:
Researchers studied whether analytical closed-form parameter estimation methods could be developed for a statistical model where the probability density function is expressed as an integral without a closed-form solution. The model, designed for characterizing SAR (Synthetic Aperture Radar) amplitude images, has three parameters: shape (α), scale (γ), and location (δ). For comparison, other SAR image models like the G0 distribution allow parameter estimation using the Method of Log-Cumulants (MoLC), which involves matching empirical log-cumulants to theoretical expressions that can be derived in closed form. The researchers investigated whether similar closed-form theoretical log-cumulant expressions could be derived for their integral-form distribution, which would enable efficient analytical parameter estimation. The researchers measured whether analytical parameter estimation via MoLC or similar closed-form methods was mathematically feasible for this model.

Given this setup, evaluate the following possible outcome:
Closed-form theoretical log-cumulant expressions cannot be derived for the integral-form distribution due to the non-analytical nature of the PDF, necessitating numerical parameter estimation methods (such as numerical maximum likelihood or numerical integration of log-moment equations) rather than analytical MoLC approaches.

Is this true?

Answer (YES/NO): YES